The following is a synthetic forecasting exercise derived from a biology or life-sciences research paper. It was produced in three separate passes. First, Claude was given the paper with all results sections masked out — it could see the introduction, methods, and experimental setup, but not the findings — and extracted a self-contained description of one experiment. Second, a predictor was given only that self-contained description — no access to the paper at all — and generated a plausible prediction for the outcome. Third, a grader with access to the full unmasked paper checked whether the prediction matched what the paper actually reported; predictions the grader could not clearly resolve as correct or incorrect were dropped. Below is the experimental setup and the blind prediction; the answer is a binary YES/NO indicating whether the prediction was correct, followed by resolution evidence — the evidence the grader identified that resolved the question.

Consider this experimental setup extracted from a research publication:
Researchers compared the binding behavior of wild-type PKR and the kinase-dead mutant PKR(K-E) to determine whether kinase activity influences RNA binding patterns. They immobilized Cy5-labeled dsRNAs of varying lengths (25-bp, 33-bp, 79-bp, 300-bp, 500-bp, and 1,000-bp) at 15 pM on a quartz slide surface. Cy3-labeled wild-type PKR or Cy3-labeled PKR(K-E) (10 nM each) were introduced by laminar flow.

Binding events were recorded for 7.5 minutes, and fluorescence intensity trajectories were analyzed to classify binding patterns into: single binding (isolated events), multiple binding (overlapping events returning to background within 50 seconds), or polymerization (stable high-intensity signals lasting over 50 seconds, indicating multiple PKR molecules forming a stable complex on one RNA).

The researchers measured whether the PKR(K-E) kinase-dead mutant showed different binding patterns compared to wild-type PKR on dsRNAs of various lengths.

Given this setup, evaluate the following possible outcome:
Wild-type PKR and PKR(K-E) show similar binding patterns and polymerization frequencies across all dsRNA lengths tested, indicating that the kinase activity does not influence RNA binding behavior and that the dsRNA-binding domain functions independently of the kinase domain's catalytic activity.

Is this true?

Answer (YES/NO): NO